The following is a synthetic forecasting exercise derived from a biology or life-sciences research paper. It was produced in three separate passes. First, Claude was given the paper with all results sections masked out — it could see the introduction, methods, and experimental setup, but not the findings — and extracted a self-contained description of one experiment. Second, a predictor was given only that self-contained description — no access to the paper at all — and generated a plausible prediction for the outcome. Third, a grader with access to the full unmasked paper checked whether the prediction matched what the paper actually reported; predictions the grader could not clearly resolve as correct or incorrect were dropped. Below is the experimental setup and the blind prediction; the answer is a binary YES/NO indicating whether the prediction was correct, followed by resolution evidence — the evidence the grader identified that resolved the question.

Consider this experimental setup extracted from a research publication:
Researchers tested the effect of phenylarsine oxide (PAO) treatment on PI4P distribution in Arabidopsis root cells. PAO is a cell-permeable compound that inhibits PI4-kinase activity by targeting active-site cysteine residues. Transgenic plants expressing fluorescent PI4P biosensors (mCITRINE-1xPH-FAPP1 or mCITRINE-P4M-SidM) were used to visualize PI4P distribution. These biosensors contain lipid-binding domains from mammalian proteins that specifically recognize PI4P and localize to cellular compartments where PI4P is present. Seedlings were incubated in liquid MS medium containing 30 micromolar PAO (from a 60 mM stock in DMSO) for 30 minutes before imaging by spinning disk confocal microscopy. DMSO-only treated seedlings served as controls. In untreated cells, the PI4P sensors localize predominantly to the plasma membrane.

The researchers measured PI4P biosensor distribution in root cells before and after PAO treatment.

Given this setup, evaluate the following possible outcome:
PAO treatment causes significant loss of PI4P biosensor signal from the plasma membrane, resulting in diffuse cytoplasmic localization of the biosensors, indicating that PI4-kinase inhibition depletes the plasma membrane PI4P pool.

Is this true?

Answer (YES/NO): YES